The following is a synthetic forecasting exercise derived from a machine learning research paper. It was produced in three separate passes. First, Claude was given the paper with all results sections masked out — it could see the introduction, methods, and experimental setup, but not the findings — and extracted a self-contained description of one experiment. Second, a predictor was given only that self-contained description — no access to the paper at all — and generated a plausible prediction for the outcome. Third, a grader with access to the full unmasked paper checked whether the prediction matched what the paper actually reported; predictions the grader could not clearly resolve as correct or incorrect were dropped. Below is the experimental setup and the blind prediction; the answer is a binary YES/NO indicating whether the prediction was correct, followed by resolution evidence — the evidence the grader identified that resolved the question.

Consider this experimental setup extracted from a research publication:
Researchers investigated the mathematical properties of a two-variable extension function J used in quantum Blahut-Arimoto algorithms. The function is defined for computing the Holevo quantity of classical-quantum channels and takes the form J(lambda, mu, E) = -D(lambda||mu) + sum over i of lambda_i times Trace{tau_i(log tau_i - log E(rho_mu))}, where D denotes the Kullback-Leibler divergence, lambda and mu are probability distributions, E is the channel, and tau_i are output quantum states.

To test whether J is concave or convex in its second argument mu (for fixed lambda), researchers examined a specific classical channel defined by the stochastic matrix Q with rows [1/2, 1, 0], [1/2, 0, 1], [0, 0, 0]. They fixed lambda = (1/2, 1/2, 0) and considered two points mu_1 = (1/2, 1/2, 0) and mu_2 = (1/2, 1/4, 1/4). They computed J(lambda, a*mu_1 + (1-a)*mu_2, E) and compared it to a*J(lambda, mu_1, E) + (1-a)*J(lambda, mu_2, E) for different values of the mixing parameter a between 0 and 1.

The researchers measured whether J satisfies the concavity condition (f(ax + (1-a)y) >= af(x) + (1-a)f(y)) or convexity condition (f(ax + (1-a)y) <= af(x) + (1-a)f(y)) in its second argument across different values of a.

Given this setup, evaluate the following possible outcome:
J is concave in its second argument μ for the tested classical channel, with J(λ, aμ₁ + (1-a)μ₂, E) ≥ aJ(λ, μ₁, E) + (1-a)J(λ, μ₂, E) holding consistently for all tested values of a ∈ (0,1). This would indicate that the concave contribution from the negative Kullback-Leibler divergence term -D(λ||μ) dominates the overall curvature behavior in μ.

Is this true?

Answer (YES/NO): NO